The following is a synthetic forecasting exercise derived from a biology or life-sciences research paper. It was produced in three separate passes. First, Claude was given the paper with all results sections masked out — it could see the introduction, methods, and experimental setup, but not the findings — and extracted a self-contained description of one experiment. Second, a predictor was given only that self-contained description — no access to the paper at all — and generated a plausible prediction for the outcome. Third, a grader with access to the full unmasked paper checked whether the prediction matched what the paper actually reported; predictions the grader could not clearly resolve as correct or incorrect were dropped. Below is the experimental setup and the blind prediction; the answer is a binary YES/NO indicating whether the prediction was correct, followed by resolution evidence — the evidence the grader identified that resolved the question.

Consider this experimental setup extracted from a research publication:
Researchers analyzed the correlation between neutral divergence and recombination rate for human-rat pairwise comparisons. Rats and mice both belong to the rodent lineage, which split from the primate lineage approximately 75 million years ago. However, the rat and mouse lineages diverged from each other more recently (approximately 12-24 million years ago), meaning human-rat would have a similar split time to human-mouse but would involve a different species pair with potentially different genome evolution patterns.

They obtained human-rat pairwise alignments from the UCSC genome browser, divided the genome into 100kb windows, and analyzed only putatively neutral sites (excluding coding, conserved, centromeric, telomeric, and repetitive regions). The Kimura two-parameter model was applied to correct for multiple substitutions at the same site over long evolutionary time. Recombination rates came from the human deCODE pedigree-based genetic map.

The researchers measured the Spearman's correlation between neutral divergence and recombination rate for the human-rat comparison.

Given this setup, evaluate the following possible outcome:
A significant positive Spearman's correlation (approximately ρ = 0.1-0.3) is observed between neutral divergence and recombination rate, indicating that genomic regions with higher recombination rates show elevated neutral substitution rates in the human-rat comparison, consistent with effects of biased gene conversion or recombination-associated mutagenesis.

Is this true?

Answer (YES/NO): NO